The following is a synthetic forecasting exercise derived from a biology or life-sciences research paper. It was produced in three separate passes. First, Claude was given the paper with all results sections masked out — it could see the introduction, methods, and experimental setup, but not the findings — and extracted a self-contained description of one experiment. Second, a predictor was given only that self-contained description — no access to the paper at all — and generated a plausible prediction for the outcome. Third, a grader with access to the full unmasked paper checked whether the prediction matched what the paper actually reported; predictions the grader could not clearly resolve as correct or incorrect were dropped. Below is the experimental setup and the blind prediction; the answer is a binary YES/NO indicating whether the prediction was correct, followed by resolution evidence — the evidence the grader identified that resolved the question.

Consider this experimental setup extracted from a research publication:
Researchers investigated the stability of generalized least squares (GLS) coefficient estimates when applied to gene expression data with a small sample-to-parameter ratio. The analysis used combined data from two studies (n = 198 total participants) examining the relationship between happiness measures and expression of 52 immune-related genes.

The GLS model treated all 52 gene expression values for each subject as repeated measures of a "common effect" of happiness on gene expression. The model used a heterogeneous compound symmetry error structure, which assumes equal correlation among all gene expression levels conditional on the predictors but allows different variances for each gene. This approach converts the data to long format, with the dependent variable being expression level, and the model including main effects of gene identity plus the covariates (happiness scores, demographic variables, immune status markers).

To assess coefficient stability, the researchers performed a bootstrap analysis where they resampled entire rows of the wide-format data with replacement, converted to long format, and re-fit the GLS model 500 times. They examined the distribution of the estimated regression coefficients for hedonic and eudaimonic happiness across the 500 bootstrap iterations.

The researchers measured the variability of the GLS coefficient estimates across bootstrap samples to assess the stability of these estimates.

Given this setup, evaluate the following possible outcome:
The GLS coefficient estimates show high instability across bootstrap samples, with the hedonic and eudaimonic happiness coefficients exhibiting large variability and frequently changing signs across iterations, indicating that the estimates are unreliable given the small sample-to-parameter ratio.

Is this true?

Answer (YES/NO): YES